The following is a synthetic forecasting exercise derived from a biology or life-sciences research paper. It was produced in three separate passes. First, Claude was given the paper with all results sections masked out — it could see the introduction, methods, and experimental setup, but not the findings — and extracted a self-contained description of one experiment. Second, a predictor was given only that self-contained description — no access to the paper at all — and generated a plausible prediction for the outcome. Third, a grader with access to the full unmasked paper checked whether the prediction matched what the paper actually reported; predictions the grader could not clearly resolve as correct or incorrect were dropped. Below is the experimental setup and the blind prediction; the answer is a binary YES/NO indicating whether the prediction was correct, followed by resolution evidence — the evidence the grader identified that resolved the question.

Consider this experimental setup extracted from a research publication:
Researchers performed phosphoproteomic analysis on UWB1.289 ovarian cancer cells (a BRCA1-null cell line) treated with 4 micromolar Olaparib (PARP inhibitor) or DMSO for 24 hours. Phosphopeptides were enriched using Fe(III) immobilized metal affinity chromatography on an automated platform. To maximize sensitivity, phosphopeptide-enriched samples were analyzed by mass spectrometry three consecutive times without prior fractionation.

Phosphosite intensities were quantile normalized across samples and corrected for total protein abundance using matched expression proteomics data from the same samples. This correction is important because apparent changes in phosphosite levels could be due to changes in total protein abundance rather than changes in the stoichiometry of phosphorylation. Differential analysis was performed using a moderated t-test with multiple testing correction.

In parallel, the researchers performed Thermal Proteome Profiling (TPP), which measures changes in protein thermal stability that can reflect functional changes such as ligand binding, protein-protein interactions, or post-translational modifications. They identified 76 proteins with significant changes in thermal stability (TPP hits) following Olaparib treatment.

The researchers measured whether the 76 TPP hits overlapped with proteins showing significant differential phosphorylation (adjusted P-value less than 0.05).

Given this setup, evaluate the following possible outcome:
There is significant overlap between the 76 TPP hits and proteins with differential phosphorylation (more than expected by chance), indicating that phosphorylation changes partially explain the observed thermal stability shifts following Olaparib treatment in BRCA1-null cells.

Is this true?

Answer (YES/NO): YES